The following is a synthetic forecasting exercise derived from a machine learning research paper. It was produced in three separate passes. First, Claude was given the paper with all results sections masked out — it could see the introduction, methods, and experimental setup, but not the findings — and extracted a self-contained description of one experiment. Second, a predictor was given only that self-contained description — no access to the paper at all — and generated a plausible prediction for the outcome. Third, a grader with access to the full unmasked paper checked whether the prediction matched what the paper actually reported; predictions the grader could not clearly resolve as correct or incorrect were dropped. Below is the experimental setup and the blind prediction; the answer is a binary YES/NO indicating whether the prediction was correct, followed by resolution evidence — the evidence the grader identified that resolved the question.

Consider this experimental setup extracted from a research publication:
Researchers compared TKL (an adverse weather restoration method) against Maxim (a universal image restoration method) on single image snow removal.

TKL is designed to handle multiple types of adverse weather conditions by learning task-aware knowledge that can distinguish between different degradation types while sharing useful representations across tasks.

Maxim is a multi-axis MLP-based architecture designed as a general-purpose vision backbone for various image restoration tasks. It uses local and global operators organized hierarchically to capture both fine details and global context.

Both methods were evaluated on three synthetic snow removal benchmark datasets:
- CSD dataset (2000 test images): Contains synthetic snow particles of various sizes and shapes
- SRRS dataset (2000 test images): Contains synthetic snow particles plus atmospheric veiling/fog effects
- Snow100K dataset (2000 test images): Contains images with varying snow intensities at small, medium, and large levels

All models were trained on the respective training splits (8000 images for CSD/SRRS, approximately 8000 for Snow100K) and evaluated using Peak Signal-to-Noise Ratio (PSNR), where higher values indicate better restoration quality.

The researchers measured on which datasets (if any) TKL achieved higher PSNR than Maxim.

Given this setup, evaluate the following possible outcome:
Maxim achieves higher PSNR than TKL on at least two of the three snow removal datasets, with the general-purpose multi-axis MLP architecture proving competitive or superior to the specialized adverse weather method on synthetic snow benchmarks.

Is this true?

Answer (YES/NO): YES